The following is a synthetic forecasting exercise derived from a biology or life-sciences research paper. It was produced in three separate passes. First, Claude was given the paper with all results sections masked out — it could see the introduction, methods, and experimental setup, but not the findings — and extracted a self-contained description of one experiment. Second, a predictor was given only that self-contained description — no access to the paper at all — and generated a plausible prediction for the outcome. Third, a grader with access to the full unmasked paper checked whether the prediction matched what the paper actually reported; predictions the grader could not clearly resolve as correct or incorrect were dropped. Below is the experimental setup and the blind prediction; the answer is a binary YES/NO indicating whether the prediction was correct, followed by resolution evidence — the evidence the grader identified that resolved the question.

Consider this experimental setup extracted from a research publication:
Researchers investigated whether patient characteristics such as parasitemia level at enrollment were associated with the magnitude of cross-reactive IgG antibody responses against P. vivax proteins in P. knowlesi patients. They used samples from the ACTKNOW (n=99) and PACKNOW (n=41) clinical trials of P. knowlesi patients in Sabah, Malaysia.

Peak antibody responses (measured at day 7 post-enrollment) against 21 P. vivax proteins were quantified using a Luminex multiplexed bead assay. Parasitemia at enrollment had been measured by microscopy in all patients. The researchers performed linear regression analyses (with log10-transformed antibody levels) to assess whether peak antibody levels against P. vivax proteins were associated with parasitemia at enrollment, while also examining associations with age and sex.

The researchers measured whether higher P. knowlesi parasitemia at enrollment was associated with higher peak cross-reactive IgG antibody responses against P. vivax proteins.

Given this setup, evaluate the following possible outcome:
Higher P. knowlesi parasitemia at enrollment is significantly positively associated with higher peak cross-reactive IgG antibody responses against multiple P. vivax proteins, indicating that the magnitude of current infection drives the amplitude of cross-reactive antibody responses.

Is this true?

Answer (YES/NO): NO